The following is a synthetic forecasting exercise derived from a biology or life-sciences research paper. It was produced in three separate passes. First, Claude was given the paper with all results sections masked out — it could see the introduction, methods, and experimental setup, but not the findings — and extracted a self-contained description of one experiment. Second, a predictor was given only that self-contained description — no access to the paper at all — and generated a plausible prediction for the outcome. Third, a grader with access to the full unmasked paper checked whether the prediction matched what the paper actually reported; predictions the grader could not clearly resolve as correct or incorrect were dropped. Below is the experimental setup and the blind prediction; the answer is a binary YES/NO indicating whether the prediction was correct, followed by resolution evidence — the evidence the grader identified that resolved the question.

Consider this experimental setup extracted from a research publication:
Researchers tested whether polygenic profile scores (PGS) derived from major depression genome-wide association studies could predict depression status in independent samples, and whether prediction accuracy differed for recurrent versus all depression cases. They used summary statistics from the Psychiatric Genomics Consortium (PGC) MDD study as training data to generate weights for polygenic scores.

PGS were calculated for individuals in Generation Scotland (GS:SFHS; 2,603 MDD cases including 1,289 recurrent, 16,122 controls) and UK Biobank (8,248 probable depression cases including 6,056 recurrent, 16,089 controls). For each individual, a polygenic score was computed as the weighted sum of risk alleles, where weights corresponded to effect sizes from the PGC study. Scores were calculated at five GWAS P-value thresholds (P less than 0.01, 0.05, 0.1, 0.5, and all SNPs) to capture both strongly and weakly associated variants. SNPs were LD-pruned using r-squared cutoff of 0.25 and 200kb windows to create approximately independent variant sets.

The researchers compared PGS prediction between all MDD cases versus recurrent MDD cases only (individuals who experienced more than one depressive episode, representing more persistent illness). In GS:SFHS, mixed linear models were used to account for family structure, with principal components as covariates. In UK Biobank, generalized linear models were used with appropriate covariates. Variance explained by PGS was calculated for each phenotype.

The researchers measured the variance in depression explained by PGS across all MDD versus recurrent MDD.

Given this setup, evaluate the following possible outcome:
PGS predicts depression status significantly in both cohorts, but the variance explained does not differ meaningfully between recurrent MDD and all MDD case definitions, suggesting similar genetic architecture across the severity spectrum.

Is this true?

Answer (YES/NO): YES